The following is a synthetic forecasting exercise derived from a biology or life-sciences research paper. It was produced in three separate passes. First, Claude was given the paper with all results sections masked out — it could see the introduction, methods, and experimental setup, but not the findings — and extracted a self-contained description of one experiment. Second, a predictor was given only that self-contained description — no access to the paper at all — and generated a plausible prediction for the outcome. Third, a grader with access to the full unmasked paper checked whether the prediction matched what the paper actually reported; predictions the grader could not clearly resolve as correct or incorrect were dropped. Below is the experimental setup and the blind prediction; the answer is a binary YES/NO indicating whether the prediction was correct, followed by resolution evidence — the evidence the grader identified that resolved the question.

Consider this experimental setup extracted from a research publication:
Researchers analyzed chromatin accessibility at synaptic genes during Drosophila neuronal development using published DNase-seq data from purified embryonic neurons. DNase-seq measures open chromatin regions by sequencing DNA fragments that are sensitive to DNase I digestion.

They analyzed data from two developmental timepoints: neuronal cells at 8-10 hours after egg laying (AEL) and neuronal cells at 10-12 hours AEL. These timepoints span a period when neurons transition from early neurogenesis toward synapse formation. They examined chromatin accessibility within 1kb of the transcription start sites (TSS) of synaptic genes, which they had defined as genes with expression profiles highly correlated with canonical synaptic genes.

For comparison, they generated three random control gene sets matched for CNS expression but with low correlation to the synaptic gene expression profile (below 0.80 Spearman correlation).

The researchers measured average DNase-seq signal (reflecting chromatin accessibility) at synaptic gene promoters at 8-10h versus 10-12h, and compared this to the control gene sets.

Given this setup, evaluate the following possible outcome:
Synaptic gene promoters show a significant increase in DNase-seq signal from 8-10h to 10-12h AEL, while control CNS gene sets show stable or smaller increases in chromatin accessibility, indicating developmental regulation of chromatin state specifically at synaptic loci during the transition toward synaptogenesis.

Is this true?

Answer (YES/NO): YES